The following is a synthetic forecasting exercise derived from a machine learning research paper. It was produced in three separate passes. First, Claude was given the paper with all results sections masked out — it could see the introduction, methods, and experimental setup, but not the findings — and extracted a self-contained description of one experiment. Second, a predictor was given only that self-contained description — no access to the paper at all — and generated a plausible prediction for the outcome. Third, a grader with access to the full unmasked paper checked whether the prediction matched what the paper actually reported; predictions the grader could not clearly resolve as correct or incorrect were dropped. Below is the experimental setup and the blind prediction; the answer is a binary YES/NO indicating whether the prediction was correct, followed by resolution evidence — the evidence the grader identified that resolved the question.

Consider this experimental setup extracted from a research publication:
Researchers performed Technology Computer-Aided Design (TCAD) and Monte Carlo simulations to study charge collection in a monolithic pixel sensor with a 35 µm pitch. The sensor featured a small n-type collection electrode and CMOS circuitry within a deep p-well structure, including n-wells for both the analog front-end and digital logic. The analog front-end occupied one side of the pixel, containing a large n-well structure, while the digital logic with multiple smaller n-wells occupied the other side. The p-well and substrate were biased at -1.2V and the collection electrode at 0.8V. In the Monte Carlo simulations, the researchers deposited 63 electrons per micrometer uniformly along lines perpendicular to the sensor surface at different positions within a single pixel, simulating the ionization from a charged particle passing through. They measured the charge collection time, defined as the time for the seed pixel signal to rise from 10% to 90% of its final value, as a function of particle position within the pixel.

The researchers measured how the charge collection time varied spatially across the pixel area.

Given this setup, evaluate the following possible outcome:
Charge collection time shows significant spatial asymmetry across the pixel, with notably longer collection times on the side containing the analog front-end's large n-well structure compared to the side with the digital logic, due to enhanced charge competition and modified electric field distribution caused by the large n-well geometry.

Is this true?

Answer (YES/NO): YES